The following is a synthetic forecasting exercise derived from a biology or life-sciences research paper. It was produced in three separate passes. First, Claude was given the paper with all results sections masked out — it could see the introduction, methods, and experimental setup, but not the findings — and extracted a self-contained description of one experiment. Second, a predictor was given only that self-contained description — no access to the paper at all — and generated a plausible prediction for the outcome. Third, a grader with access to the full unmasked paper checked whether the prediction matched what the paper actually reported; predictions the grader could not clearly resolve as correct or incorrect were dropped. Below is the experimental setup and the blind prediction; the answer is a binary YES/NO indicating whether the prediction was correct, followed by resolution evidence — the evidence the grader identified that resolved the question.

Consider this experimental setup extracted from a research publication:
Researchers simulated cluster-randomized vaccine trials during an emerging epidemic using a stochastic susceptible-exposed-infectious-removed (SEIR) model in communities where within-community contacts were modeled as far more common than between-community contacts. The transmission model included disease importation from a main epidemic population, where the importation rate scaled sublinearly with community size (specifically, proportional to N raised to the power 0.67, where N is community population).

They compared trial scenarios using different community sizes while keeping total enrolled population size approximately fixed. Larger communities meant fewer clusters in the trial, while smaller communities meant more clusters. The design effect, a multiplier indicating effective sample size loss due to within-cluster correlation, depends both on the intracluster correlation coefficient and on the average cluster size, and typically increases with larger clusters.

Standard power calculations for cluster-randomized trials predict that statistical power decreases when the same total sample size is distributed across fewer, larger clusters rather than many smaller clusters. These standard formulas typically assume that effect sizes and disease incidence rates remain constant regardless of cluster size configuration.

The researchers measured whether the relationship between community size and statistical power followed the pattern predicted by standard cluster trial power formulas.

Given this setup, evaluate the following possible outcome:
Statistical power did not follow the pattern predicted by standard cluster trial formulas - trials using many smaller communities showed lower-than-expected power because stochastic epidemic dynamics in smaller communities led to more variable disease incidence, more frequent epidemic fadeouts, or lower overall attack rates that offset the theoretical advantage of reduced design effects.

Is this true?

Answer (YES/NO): NO